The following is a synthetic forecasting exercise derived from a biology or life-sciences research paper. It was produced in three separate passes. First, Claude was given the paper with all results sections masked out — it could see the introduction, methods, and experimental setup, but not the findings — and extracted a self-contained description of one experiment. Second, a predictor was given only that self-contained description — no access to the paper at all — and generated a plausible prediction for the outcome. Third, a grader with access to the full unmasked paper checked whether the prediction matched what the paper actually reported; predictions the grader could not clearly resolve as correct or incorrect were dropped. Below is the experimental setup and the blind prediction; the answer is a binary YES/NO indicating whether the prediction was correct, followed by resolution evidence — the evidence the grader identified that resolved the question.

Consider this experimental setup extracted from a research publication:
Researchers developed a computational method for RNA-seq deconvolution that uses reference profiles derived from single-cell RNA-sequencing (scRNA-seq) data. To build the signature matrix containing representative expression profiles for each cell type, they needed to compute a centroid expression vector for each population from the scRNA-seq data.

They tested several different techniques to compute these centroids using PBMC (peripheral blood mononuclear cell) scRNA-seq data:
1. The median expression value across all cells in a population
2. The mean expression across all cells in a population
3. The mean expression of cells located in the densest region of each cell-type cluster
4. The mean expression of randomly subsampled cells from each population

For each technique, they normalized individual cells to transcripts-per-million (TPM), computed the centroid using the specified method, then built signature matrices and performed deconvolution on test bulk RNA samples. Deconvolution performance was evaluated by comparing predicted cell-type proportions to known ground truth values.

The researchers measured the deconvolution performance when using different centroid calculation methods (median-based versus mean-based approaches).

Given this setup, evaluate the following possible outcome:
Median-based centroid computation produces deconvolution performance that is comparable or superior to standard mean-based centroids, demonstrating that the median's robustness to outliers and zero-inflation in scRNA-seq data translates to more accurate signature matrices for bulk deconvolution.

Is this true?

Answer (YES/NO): NO